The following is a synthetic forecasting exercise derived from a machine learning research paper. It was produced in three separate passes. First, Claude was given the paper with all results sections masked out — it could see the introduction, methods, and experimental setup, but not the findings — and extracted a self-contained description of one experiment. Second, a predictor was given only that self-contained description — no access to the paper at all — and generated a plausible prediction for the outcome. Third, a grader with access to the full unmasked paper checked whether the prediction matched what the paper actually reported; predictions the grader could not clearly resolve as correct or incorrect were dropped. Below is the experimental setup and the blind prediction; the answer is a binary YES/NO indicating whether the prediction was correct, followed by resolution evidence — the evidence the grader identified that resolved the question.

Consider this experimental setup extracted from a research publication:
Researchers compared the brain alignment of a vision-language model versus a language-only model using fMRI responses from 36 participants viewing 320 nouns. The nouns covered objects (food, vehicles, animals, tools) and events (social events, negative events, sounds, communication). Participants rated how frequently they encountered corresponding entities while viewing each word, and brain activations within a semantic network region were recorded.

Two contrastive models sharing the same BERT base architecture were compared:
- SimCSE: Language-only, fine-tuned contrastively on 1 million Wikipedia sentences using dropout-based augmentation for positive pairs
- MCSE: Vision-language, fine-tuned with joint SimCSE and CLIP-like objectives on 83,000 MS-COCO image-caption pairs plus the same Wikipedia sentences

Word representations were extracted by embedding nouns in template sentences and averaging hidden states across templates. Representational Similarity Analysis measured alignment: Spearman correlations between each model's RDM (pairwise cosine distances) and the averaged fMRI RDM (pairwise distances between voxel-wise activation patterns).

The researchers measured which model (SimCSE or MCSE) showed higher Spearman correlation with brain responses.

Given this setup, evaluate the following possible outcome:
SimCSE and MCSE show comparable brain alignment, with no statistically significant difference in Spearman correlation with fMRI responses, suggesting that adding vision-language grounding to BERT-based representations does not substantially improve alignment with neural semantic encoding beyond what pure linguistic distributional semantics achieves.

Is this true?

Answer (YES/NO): NO